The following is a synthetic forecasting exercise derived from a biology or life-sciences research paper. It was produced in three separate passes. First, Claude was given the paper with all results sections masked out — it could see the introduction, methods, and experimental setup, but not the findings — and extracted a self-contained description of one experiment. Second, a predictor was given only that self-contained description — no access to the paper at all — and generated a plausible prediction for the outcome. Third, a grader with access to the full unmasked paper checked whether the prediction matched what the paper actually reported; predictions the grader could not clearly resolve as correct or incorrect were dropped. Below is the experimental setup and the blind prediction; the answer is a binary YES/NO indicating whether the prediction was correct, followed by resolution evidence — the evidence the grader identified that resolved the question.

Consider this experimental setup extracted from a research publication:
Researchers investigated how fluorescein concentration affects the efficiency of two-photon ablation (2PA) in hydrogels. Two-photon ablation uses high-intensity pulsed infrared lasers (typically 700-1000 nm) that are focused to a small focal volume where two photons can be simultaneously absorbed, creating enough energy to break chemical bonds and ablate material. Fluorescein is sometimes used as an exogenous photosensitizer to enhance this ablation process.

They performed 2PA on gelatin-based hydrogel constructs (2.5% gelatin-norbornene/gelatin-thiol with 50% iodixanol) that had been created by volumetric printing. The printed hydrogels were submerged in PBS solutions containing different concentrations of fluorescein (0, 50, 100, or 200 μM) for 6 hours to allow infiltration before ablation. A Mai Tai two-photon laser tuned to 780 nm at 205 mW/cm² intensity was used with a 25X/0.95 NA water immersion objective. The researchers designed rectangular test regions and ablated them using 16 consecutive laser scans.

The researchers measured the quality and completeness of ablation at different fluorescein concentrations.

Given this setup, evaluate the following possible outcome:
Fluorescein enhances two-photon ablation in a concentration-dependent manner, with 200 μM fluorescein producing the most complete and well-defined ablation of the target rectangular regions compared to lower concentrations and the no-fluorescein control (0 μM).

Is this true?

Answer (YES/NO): YES